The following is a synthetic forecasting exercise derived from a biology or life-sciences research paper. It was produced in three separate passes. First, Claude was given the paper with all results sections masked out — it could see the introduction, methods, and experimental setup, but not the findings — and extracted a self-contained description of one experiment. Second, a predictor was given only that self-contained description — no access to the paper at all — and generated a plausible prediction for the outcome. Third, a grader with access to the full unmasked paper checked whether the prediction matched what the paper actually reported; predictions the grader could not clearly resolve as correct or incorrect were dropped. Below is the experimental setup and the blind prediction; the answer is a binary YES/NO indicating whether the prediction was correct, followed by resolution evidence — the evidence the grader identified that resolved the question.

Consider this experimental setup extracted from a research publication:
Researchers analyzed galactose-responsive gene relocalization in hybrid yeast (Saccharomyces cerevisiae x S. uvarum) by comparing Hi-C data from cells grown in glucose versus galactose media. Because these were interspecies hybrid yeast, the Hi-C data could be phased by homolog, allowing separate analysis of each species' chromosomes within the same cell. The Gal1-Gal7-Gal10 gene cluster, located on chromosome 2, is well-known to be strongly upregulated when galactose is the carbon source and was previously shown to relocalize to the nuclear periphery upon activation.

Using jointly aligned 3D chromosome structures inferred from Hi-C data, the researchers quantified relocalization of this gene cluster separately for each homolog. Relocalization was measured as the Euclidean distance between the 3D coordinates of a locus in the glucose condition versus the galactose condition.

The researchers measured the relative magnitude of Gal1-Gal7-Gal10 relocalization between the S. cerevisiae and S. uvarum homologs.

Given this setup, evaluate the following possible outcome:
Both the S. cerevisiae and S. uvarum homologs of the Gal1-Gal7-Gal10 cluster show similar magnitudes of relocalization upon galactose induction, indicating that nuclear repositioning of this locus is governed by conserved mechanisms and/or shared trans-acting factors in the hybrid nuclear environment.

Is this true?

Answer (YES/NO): NO